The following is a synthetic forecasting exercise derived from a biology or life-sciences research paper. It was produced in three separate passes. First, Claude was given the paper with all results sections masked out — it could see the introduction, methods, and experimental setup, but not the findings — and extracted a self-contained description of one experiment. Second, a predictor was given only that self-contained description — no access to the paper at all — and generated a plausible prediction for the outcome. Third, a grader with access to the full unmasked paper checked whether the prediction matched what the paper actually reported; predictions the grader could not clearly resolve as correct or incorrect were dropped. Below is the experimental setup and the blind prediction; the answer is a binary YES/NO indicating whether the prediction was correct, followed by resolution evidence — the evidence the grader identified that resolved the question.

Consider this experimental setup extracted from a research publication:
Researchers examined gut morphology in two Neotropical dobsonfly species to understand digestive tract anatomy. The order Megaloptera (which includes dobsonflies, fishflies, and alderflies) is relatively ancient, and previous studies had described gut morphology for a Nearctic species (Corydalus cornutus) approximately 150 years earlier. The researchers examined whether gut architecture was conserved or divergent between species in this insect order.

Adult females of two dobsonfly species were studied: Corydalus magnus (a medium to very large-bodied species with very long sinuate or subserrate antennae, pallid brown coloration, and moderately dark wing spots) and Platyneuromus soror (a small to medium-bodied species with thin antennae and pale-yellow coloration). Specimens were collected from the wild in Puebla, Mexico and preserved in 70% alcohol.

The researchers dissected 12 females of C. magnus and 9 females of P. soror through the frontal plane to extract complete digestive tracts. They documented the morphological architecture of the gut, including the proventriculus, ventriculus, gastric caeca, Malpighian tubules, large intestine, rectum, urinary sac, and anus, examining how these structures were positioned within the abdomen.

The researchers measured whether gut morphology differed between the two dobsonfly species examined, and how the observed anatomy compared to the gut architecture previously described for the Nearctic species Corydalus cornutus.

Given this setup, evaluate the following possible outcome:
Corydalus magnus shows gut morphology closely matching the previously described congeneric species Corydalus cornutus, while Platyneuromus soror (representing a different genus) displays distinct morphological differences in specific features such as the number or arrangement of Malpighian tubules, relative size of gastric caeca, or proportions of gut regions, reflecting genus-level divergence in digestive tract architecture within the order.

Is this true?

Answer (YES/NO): NO